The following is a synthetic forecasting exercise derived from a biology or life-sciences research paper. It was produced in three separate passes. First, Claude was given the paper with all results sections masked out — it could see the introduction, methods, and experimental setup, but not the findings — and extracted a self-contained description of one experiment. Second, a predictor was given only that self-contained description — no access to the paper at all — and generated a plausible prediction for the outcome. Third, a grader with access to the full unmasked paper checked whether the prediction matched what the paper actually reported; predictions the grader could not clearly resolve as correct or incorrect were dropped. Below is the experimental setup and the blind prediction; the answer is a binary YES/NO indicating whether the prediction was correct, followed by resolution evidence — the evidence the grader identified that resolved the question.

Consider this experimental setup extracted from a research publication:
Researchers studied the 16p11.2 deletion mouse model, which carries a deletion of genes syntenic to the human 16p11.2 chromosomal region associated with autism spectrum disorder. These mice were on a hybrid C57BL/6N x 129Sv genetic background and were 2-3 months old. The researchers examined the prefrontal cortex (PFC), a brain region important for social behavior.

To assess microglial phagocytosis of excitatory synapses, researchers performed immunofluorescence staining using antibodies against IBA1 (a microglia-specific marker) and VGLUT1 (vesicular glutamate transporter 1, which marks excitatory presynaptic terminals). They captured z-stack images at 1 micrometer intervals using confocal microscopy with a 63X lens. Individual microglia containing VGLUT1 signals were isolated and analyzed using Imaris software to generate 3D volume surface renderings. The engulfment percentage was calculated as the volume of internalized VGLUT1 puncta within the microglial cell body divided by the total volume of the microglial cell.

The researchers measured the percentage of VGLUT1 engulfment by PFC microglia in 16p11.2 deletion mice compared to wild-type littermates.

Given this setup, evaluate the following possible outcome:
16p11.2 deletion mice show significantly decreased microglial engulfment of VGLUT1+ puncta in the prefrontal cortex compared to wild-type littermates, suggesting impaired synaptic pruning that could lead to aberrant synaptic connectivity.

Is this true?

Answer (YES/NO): YES